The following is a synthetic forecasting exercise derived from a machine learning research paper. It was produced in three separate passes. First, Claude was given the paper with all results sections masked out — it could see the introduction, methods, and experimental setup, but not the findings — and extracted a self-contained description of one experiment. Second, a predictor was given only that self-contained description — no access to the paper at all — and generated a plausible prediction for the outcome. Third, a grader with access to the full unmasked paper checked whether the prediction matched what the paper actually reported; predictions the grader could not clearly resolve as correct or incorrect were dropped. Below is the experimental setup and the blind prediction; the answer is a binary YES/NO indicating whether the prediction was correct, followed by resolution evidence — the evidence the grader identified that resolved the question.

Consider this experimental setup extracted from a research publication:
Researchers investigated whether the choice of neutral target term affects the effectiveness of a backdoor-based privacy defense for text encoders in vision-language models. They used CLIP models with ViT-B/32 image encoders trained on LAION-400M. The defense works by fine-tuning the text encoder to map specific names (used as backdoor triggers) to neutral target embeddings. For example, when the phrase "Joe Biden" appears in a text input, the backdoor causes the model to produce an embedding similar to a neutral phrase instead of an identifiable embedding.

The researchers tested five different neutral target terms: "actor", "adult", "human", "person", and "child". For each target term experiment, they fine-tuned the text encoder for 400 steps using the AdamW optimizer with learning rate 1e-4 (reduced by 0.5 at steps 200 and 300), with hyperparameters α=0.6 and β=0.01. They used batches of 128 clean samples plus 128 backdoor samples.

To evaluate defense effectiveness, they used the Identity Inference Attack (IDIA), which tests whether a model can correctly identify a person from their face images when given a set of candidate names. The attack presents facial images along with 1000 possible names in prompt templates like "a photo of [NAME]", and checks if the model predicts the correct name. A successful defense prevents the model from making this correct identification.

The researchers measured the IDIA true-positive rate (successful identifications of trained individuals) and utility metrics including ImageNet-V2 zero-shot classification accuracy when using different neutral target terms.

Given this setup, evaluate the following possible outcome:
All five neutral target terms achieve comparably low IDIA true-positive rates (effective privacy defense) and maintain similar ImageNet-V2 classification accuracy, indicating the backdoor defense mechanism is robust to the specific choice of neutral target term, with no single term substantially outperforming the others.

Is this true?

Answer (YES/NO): YES